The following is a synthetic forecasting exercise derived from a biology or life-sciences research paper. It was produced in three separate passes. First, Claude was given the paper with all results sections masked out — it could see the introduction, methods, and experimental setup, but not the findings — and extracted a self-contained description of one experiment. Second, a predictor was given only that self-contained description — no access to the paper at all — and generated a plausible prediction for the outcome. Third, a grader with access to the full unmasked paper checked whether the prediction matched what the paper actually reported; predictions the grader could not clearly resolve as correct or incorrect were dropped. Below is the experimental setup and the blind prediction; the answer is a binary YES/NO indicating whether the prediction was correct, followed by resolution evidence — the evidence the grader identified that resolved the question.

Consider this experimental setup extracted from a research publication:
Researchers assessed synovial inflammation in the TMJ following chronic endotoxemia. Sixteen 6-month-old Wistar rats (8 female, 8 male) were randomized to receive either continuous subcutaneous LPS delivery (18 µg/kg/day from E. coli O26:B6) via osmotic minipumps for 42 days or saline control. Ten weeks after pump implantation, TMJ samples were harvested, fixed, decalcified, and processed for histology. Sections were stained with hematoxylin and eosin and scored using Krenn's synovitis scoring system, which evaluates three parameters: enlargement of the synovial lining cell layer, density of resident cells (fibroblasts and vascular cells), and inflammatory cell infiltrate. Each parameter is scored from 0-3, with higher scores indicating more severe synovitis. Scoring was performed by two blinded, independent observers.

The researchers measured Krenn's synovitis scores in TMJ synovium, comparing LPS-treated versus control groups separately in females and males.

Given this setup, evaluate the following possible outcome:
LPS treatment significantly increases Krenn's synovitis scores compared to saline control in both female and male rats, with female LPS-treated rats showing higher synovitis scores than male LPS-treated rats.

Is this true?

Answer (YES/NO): NO